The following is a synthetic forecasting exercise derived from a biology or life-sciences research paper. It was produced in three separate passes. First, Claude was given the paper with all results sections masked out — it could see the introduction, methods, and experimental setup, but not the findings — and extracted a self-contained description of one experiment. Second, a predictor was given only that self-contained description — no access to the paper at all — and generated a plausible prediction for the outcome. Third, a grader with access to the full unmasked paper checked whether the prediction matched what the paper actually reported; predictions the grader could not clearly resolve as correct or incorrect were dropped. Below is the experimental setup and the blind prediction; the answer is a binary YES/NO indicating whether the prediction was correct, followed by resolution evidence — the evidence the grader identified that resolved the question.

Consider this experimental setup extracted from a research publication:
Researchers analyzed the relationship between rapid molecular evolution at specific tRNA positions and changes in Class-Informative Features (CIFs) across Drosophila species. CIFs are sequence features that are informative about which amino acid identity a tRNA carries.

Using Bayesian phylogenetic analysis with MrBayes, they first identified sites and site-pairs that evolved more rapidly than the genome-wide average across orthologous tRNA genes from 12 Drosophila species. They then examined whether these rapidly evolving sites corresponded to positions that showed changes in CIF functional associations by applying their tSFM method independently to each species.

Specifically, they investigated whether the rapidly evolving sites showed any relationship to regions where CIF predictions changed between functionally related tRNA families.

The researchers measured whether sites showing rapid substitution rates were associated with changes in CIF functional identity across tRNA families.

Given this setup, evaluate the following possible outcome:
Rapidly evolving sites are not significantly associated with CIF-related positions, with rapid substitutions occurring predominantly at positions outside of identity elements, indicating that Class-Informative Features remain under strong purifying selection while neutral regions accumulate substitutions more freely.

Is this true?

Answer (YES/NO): NO